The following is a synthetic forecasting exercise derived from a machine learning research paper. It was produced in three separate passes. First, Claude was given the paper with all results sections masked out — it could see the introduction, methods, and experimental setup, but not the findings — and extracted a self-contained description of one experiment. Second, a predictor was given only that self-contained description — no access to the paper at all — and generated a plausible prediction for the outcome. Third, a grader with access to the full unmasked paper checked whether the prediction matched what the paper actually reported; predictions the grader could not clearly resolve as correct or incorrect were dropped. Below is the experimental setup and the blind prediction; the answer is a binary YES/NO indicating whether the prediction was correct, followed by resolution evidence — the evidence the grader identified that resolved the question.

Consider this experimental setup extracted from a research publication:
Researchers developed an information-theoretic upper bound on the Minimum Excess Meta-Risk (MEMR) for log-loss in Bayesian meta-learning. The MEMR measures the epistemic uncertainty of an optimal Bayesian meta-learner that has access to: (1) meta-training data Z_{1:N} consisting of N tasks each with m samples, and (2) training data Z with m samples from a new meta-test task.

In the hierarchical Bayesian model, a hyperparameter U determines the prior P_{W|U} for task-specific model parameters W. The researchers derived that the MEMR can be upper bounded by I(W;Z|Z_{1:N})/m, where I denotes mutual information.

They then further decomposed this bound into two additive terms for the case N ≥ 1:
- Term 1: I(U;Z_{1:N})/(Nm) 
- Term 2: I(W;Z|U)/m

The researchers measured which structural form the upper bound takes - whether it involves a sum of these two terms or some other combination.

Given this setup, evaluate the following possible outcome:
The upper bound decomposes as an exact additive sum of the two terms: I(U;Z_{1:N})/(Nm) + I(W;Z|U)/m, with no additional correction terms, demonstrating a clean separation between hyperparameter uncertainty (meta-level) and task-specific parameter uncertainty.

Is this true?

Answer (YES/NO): YES